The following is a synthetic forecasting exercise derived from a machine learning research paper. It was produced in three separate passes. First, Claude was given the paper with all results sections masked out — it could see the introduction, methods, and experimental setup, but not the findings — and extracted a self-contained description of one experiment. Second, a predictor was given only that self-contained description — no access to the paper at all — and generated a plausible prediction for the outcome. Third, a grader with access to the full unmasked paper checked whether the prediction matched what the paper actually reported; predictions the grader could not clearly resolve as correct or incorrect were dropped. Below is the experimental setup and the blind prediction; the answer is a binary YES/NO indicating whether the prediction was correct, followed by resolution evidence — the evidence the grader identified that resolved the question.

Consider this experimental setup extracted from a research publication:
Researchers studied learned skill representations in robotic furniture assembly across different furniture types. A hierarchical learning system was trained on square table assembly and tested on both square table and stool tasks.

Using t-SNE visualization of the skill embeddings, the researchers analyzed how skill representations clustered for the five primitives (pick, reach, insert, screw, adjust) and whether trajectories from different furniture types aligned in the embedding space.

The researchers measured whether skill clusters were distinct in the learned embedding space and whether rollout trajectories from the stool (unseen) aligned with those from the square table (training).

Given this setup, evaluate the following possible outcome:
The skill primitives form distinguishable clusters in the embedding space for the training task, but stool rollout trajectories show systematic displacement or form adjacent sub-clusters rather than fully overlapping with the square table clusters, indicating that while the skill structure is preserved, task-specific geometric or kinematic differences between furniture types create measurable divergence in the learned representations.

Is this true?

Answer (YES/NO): NO